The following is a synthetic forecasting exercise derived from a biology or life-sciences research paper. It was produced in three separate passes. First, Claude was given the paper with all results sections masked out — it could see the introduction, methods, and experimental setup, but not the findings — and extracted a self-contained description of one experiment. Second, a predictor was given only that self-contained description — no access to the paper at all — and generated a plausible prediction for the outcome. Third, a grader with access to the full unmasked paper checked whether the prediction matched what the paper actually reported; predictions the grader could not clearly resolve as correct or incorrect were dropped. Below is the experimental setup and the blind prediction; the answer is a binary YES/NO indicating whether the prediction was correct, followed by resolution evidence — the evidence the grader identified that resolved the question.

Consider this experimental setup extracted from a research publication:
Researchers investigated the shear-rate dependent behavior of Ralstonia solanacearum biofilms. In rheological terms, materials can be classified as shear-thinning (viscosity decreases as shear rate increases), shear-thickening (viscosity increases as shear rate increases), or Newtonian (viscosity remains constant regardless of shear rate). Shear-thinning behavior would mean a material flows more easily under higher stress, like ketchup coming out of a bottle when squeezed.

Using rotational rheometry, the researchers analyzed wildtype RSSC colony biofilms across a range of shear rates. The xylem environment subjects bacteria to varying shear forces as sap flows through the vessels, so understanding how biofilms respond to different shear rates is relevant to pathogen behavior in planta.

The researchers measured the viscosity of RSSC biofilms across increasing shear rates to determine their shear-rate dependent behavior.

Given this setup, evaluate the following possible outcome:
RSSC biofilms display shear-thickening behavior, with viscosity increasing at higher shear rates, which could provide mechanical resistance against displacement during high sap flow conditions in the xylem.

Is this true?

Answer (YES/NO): NO